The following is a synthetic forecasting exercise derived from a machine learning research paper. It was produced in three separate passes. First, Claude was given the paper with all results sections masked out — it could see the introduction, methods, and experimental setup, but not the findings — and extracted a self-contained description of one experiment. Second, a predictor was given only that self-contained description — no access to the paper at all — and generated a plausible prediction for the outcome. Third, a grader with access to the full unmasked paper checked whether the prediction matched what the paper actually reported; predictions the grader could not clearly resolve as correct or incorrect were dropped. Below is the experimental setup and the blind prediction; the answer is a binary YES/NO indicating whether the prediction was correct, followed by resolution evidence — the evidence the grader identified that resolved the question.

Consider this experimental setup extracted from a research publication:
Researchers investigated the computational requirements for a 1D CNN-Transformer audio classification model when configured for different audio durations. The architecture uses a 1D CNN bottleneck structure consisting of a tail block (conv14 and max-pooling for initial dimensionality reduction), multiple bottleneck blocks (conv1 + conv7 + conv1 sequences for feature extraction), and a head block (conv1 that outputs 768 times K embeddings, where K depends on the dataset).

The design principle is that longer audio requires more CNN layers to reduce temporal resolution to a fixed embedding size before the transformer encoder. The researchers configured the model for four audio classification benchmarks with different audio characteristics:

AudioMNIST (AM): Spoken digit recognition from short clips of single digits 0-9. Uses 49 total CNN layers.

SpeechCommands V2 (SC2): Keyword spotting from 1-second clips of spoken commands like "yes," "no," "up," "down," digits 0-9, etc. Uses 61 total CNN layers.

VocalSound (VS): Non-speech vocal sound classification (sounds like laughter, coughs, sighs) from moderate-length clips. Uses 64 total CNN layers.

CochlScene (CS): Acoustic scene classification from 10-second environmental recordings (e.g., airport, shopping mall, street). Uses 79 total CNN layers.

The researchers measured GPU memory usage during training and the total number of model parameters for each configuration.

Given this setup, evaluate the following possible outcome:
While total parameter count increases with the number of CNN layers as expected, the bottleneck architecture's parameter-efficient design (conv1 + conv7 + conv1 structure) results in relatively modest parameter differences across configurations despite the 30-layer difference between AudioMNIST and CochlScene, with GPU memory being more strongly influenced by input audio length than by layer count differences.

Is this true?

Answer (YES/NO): NO